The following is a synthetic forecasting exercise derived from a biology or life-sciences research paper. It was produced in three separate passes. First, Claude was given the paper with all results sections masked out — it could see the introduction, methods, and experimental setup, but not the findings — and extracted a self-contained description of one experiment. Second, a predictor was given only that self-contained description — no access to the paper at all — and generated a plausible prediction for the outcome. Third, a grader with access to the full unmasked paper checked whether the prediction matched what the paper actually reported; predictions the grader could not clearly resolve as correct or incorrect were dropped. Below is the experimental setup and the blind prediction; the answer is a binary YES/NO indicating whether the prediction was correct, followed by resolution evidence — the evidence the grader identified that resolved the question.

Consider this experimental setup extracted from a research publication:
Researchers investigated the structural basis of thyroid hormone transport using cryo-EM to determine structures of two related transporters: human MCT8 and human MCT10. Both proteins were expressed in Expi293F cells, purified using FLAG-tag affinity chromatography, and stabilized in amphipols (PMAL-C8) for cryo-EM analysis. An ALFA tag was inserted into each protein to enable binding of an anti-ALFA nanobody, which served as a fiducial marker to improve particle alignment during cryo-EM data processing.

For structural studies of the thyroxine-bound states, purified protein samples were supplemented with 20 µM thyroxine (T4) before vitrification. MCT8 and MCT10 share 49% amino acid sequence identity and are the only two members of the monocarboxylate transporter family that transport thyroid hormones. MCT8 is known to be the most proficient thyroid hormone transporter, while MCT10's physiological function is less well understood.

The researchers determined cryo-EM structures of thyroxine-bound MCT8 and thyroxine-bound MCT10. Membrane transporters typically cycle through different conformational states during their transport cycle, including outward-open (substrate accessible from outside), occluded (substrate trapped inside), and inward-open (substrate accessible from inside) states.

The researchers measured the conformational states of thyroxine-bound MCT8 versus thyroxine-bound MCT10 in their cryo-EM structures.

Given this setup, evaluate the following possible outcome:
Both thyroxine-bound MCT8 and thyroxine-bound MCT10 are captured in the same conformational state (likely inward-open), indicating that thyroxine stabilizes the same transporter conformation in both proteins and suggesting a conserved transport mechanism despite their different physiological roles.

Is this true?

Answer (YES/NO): NO